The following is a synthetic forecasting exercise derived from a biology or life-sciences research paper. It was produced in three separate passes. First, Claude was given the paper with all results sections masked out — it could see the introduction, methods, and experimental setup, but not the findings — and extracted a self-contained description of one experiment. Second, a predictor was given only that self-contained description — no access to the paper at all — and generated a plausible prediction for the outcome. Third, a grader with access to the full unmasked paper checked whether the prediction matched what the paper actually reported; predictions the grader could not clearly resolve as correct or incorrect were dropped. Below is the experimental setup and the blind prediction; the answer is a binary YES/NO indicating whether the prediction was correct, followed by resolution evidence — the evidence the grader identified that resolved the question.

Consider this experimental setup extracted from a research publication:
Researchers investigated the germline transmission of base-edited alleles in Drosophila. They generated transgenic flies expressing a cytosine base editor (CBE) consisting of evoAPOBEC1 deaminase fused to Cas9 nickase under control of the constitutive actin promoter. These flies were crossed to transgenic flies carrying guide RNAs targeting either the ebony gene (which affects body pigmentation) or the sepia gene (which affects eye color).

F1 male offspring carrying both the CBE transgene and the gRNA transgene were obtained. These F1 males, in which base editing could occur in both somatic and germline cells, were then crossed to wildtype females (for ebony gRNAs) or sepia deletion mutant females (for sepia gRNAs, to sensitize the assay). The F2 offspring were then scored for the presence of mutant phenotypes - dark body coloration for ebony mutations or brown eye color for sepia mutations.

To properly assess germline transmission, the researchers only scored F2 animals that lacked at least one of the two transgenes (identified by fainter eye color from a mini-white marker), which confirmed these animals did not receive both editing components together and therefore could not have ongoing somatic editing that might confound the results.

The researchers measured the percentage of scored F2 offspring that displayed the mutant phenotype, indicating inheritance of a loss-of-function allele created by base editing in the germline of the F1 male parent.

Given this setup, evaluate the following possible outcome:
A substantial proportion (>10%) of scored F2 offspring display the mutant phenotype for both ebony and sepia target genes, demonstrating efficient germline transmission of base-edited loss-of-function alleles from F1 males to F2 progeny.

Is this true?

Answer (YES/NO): YES